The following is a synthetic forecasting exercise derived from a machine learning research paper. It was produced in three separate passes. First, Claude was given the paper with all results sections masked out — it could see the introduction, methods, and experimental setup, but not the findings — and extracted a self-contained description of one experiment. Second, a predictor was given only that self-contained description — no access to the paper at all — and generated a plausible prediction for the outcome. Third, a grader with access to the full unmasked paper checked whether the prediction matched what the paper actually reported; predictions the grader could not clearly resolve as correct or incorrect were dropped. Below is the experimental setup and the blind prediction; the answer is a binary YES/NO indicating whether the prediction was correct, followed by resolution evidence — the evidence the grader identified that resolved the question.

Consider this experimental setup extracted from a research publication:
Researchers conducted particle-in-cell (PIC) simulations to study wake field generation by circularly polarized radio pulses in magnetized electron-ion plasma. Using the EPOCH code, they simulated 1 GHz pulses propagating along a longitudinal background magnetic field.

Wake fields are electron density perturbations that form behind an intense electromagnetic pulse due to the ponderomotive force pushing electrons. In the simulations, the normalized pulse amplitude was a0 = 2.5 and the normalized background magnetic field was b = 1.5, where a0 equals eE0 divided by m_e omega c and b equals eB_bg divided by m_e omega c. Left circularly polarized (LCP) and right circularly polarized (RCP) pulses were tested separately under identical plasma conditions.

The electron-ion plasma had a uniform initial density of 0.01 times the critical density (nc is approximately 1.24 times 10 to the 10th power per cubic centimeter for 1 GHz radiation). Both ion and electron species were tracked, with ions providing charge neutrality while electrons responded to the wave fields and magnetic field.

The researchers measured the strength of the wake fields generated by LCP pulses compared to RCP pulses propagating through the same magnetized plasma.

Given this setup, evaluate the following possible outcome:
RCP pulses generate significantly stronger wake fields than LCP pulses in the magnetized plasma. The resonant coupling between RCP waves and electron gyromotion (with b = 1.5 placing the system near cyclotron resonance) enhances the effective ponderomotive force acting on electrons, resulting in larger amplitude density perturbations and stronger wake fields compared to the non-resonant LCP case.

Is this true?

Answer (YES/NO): YES